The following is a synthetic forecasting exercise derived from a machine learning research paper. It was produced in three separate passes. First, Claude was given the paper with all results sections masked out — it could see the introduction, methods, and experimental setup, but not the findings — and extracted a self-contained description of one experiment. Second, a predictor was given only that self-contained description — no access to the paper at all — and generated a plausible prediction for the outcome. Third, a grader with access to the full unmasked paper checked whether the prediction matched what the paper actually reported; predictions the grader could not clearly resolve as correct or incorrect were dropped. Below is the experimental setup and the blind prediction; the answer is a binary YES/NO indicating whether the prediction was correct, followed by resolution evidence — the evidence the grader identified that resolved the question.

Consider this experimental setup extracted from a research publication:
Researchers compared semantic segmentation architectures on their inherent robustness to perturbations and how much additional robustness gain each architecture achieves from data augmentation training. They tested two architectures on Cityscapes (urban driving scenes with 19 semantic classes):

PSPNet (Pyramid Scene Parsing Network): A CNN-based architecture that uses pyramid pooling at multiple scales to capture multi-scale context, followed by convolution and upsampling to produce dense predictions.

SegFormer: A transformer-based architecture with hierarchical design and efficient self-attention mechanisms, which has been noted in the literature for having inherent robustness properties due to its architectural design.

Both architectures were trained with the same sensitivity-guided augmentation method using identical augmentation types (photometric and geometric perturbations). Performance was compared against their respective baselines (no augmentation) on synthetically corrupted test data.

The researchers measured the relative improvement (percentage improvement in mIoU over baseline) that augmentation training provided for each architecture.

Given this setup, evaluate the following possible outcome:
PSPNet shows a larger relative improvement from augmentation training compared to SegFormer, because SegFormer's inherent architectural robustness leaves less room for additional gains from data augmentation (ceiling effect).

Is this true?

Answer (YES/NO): YES